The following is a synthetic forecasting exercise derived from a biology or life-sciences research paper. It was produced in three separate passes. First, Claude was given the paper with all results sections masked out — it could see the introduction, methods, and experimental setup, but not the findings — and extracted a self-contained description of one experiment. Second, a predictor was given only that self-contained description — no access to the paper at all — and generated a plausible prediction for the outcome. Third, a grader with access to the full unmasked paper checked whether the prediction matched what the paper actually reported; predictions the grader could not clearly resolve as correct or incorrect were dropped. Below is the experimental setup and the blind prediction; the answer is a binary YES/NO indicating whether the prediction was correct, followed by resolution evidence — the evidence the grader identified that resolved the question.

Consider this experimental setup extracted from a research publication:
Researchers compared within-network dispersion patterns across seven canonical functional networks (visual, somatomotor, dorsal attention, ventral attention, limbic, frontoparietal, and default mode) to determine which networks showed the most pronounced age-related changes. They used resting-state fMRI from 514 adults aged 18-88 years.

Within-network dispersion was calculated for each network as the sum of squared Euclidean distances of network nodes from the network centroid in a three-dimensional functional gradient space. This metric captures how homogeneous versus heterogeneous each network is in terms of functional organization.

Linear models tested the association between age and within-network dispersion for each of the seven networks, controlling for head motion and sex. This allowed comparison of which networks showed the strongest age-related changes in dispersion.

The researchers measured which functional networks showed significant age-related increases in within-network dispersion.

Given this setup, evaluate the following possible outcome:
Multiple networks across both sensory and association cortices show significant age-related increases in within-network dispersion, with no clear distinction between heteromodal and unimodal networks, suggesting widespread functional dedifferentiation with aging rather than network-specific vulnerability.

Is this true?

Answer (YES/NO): NO